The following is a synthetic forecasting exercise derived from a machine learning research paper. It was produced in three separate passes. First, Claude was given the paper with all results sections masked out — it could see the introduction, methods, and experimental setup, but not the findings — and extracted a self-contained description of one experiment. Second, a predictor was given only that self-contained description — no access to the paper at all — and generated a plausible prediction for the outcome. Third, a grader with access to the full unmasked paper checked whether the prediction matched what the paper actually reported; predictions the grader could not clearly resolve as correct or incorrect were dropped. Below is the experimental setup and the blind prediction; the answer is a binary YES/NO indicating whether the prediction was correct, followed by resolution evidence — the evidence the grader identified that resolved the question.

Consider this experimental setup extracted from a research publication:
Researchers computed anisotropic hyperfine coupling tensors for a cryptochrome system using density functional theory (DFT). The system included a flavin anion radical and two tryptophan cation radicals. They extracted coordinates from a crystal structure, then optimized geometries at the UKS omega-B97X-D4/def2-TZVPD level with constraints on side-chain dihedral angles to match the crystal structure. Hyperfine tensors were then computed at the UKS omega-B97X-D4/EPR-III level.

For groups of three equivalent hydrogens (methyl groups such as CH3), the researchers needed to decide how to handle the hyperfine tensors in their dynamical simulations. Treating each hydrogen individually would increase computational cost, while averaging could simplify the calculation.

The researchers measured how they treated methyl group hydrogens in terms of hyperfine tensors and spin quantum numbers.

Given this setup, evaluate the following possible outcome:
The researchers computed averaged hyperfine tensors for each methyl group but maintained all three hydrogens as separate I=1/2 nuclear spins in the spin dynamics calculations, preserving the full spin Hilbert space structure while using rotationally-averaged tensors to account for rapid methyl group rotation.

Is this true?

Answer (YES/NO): NO